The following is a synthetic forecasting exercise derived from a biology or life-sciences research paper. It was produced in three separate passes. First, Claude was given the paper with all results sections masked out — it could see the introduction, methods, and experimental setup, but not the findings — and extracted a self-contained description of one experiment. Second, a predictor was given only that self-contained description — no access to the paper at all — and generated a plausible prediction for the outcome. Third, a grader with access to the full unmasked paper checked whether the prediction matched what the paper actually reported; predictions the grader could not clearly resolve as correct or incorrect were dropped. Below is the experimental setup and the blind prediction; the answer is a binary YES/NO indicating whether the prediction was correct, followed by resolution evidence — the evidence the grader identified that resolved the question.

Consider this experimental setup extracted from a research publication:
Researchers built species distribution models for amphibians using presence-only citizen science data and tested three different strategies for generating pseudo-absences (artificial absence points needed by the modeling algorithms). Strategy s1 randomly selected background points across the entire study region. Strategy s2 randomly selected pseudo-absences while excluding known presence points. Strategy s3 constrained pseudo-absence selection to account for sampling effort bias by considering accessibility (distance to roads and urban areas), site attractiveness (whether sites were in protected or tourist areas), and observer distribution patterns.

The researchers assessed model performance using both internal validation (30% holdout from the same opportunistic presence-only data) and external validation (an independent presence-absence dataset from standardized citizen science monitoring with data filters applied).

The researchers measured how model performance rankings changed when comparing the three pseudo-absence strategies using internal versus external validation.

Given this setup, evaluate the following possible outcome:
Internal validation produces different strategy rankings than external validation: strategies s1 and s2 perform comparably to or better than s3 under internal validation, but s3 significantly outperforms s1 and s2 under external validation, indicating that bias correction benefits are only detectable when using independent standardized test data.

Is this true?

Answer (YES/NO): NO